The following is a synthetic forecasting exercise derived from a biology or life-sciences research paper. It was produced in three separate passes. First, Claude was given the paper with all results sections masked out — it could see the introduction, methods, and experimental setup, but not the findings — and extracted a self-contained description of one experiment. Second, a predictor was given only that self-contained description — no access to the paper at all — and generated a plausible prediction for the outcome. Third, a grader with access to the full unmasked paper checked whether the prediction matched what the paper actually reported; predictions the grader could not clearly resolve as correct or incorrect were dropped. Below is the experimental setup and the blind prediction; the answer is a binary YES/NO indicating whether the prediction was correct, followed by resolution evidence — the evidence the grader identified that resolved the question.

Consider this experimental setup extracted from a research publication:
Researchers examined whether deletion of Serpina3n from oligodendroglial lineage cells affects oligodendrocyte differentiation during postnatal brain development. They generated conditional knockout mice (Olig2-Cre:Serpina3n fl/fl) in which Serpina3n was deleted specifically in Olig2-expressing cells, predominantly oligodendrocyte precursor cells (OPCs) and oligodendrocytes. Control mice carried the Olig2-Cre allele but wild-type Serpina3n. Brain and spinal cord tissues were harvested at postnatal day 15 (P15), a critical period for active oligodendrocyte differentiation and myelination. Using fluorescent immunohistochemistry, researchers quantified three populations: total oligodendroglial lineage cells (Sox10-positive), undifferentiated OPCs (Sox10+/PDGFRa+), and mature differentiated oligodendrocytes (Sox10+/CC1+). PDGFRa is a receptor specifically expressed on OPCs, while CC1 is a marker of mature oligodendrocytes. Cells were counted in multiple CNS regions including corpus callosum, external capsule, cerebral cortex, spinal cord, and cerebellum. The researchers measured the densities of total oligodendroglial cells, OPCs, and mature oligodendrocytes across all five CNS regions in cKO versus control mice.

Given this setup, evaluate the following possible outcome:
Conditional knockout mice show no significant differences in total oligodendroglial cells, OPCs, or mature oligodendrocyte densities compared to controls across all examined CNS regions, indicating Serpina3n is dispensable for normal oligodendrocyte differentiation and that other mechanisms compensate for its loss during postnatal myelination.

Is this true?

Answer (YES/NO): YES